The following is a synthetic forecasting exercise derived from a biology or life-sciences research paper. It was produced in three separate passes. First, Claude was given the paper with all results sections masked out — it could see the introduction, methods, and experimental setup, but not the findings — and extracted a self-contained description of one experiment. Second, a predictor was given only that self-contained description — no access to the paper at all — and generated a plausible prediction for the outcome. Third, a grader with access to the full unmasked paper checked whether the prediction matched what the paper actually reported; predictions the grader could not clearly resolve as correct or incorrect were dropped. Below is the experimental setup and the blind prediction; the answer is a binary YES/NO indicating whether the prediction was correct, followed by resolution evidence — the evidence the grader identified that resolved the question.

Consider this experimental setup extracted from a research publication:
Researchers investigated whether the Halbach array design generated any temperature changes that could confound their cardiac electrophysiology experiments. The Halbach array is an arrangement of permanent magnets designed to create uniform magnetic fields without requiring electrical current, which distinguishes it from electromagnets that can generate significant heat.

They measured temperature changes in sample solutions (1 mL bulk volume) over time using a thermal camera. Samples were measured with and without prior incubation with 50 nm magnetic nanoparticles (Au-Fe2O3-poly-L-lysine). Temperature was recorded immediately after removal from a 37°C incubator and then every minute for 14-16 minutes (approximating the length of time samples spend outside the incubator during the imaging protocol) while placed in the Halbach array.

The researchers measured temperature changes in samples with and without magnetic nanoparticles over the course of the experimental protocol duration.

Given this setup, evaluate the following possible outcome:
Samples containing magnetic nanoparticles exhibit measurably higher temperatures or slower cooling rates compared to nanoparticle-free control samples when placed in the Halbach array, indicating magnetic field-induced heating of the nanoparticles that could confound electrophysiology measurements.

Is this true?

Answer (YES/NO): NO